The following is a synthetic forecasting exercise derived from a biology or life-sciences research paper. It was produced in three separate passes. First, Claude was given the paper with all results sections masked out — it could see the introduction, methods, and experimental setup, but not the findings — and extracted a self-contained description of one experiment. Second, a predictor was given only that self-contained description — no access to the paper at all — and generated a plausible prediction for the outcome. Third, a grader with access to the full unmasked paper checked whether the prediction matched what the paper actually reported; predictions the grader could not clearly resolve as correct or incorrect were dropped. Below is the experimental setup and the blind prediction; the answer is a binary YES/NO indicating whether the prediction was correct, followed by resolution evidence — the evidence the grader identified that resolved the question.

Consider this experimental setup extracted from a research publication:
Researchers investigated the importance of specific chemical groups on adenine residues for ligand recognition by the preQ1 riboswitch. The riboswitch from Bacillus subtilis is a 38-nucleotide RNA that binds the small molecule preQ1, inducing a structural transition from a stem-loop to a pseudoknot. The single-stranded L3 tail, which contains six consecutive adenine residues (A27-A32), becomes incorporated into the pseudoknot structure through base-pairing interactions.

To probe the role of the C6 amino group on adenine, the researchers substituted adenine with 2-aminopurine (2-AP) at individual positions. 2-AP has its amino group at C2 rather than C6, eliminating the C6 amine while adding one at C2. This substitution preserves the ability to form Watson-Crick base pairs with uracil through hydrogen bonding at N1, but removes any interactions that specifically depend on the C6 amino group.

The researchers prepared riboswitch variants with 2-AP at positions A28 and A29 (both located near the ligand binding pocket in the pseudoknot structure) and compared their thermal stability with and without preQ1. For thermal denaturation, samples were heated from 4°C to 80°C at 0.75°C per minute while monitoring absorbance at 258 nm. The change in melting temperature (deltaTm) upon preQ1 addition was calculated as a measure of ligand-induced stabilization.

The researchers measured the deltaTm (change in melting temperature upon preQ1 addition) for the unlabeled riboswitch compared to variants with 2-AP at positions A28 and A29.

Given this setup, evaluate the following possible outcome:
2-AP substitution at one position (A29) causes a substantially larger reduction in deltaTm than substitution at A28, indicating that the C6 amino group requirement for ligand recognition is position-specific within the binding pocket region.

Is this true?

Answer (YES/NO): NO